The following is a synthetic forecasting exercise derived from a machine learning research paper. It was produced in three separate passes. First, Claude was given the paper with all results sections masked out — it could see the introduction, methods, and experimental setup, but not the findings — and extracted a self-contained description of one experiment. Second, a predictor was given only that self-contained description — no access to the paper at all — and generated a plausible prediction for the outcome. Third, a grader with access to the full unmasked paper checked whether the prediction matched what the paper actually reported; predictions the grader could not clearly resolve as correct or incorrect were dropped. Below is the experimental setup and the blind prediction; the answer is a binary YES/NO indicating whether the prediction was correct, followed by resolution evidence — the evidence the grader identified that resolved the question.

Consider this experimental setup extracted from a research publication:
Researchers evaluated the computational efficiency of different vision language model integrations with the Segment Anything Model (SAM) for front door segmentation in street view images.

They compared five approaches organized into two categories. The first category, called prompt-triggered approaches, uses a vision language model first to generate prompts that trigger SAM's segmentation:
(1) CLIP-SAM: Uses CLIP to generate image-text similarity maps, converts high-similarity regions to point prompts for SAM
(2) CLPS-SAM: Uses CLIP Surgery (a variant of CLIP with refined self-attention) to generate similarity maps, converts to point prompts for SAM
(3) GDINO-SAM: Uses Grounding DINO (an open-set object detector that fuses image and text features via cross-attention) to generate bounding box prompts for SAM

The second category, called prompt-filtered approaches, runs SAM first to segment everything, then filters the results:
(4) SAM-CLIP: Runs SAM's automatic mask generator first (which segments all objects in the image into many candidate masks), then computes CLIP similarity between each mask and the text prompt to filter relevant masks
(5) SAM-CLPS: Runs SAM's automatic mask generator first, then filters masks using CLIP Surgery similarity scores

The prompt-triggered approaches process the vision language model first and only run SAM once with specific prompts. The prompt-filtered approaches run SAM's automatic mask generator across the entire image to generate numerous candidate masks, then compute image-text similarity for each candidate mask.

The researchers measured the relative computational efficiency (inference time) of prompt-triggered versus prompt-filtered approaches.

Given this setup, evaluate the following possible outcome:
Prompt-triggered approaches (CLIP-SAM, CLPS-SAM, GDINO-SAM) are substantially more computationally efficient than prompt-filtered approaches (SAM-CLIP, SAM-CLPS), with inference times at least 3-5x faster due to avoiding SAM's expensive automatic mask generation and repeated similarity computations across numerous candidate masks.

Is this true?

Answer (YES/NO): YES